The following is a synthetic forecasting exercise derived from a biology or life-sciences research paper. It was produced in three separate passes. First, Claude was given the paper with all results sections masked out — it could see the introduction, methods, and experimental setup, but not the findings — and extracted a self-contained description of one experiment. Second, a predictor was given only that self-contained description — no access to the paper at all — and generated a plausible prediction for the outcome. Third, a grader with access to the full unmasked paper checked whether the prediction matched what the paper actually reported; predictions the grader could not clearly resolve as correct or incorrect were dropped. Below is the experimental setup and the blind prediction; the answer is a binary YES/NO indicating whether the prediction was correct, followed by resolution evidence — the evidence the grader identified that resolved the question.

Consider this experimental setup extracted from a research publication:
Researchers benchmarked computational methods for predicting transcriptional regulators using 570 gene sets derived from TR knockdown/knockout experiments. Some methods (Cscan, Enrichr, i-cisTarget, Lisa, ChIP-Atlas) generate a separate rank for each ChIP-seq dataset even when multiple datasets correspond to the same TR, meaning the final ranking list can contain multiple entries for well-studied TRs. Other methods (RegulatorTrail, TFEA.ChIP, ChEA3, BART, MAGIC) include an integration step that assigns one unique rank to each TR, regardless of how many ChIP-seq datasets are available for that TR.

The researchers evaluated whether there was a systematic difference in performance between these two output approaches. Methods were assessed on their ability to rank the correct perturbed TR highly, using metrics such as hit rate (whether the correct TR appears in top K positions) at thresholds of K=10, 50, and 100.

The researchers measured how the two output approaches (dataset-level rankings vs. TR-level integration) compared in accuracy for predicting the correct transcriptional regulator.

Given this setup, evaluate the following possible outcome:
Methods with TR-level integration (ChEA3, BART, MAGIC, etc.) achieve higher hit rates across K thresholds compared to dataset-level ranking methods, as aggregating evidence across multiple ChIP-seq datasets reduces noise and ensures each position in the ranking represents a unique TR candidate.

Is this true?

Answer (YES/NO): NO